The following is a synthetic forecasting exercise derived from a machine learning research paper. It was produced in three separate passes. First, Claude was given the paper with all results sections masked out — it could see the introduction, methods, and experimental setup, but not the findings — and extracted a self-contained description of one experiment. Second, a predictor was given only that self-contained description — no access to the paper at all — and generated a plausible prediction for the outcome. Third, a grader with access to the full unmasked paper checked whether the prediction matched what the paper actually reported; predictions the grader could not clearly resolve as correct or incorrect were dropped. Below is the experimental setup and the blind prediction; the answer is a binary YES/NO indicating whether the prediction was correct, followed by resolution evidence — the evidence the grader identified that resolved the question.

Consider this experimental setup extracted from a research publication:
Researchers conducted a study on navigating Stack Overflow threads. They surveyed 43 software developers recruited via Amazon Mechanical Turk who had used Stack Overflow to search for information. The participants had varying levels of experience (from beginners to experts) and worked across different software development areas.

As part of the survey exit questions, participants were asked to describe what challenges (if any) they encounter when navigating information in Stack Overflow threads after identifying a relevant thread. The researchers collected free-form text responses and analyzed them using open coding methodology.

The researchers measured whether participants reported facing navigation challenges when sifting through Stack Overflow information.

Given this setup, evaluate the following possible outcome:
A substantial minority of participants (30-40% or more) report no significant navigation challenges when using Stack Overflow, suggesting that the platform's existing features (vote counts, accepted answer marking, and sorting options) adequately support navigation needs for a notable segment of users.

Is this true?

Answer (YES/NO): NO